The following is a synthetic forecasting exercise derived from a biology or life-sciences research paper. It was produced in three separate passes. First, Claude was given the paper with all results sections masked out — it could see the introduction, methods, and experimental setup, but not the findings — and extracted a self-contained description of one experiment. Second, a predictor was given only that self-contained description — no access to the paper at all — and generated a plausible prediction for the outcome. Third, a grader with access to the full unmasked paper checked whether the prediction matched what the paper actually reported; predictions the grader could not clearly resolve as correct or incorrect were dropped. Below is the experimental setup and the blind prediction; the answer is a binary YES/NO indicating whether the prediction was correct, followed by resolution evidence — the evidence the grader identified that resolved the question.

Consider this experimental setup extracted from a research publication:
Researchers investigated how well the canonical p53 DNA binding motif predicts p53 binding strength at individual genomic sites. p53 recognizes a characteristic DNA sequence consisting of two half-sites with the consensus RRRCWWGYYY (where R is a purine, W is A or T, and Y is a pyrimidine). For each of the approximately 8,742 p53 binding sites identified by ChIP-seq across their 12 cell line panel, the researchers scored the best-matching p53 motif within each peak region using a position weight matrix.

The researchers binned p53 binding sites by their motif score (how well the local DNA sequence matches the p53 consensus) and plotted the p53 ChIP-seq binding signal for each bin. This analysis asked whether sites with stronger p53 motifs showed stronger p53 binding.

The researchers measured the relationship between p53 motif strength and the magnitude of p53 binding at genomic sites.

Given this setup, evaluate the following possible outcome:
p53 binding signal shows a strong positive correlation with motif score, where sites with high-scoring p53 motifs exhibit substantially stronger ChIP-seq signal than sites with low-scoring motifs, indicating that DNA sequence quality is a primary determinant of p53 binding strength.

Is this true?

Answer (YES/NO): NO